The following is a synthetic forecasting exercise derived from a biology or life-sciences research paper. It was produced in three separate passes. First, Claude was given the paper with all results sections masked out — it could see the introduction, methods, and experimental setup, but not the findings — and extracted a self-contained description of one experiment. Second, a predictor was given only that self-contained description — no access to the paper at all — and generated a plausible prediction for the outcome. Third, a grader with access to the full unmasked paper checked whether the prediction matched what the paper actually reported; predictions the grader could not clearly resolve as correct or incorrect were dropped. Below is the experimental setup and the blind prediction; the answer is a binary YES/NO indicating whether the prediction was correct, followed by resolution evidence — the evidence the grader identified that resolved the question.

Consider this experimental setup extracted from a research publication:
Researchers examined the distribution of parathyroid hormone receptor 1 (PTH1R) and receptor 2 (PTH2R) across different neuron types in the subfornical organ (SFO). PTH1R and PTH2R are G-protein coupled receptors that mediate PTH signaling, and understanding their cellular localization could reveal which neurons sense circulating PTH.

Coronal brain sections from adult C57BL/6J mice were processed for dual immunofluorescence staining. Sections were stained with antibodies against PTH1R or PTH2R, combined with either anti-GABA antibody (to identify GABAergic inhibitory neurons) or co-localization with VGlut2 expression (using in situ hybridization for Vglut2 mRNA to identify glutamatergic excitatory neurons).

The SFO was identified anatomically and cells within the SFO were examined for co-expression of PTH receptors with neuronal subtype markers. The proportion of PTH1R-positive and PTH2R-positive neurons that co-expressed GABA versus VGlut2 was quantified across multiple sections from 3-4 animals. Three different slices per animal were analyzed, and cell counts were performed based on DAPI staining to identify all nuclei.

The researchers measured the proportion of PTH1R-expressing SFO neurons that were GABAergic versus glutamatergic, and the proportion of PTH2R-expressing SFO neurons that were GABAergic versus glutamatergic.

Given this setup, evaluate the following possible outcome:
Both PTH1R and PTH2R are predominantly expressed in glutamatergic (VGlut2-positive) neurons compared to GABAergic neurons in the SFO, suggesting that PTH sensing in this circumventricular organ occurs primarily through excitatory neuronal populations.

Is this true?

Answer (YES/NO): NO